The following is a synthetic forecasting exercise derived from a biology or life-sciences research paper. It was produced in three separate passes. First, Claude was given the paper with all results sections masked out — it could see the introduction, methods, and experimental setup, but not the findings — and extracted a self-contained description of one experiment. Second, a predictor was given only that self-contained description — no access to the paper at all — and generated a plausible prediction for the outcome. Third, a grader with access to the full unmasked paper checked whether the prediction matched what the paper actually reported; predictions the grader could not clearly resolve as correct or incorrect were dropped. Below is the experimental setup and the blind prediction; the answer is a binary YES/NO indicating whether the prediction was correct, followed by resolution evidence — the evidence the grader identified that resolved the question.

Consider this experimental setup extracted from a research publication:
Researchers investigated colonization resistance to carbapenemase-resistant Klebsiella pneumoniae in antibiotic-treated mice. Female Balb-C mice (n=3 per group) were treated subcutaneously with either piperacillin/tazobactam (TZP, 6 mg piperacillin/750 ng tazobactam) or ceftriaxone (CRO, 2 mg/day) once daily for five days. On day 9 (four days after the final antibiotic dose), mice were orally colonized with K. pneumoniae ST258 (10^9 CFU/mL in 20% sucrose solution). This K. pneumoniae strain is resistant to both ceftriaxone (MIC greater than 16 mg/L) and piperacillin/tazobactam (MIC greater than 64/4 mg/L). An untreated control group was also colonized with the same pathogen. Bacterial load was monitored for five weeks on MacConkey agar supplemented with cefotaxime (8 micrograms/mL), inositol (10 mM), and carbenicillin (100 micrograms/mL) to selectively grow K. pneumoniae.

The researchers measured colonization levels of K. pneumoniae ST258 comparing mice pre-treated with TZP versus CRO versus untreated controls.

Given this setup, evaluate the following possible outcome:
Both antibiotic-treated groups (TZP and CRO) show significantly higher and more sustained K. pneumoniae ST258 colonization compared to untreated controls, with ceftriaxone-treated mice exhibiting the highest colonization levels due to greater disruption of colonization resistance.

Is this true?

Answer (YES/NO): NO